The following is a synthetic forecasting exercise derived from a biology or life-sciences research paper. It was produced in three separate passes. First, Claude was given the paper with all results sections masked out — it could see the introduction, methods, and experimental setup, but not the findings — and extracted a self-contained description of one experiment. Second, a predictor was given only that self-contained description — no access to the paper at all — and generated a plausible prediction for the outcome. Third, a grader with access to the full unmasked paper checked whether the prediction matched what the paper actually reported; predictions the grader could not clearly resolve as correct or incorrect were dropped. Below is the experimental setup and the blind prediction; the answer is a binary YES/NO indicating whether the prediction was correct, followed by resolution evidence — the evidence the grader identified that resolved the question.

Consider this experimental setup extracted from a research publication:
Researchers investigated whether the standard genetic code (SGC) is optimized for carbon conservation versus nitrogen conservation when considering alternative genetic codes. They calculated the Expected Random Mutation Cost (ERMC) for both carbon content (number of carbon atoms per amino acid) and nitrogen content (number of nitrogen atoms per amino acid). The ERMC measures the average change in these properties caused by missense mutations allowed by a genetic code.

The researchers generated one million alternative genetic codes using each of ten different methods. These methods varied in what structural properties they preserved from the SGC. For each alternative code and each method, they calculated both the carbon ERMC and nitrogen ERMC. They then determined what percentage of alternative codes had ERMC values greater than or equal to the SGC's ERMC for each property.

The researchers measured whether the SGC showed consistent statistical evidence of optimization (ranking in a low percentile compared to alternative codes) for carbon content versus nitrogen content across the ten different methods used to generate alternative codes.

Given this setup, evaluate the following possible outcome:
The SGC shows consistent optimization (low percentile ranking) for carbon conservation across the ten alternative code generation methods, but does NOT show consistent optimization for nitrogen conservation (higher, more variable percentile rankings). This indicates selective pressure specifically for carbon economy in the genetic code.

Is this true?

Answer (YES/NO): NO